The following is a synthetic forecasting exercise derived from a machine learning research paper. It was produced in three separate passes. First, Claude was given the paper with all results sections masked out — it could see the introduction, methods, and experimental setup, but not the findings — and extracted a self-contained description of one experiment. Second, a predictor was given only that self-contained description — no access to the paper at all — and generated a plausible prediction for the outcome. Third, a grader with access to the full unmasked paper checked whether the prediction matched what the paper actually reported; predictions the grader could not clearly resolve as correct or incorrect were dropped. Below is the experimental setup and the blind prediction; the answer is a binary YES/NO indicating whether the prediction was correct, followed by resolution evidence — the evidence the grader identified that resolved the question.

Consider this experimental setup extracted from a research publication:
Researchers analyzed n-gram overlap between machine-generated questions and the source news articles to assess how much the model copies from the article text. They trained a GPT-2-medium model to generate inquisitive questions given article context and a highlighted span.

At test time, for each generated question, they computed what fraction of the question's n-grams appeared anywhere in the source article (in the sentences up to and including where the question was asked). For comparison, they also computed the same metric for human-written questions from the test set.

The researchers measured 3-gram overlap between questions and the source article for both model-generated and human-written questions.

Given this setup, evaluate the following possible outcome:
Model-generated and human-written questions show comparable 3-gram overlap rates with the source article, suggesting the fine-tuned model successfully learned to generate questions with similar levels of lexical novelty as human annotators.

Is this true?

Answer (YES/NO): NO